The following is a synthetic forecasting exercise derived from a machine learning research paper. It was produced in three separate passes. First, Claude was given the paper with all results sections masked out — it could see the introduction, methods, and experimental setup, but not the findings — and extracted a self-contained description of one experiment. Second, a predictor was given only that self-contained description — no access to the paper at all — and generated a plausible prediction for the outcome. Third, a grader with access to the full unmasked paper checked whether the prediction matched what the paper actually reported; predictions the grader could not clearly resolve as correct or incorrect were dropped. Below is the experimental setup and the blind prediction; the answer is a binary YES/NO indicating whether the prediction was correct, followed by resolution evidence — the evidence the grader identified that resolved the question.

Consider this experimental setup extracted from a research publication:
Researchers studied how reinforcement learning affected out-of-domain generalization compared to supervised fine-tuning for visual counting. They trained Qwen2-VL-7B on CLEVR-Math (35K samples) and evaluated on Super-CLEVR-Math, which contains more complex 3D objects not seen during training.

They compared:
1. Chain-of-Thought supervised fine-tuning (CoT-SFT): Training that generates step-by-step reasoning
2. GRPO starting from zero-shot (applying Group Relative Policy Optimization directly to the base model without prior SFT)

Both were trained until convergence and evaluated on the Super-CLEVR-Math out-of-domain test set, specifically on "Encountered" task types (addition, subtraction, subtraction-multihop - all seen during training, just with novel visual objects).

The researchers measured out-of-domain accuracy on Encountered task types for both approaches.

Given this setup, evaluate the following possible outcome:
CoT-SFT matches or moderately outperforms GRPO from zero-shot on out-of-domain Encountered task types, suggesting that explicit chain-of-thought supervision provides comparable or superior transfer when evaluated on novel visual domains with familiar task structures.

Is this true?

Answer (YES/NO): NO